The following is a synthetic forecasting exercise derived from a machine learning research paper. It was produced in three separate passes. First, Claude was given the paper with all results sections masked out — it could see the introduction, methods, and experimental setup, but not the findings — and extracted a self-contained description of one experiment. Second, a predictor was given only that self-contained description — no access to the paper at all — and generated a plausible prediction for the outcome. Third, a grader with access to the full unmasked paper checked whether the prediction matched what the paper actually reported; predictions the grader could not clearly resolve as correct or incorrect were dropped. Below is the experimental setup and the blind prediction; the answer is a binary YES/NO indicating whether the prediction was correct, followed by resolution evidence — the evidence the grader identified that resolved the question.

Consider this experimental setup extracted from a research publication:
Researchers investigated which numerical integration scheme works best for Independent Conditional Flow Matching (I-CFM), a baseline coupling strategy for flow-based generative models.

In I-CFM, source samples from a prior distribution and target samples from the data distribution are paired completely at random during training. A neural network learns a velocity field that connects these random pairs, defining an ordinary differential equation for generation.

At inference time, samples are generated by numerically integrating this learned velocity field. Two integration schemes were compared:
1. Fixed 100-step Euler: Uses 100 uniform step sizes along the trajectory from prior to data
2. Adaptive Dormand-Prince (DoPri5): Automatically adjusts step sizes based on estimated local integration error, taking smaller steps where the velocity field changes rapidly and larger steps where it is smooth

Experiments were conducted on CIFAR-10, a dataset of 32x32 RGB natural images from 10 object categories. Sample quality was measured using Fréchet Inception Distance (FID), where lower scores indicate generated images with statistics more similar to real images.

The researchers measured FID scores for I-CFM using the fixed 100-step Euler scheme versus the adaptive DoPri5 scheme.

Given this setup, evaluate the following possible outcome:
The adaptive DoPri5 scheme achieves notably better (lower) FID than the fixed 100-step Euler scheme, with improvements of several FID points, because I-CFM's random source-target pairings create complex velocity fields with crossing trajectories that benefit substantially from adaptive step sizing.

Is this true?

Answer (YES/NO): NO